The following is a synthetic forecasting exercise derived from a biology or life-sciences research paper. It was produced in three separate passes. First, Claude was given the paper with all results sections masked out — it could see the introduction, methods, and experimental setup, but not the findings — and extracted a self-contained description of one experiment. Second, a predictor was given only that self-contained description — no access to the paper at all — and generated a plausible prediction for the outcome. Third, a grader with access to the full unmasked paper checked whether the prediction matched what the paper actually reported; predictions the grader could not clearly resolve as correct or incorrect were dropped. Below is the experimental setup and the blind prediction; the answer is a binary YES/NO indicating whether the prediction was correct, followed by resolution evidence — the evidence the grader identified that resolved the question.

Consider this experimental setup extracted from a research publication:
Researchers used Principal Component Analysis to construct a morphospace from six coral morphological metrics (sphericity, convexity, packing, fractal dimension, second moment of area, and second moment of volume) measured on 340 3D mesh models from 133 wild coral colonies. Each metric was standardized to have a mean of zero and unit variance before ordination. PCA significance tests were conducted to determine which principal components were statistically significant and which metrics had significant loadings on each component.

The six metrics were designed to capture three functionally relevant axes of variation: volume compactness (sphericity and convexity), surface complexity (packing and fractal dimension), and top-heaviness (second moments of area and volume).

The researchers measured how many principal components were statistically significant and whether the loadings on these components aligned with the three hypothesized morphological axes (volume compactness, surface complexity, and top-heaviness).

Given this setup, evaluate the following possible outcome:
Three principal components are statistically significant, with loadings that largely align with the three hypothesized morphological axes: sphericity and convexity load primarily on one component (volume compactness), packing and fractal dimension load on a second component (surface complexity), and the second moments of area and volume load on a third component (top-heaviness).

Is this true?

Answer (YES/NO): NO